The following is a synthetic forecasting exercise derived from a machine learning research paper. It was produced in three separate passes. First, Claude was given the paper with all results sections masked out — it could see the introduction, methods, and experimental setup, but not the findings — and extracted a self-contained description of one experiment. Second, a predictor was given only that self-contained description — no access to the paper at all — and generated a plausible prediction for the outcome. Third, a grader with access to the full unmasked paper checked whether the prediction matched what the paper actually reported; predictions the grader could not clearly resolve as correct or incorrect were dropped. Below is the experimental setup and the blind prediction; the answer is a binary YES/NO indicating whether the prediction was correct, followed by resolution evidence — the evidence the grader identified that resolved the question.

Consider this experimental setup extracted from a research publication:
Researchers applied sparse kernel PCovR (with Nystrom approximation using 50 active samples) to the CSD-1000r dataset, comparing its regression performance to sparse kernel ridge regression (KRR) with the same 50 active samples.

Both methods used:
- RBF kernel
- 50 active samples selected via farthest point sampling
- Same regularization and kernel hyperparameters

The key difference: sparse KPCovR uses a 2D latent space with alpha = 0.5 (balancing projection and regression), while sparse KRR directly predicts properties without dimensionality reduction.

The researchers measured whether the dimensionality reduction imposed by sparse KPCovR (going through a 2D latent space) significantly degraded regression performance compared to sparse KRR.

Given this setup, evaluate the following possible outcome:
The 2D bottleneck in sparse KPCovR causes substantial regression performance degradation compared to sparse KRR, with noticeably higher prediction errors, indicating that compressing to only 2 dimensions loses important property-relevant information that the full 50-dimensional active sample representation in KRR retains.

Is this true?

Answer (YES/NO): NO